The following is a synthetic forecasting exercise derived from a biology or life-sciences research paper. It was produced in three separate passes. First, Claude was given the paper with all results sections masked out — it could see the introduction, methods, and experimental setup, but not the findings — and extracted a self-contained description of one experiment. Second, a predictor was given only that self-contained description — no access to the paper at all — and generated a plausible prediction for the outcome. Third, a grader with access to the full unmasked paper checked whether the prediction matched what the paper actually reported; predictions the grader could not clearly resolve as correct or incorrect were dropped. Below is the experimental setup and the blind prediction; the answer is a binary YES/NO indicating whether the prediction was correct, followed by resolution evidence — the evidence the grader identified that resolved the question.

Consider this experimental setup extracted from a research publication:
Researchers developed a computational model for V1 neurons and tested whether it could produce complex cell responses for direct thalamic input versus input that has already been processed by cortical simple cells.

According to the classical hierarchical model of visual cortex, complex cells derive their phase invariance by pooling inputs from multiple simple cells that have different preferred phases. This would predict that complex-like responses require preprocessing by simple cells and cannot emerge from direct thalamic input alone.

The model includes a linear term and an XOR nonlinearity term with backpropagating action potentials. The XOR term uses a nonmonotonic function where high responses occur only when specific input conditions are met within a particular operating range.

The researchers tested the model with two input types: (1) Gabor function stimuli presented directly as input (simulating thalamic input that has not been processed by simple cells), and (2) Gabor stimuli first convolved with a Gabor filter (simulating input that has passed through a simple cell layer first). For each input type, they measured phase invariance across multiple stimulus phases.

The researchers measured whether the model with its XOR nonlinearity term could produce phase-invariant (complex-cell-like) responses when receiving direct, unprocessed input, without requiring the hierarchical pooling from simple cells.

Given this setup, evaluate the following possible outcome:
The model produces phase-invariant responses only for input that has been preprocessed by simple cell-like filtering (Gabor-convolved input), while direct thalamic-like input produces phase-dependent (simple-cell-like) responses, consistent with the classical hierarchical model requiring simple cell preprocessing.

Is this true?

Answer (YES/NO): NO